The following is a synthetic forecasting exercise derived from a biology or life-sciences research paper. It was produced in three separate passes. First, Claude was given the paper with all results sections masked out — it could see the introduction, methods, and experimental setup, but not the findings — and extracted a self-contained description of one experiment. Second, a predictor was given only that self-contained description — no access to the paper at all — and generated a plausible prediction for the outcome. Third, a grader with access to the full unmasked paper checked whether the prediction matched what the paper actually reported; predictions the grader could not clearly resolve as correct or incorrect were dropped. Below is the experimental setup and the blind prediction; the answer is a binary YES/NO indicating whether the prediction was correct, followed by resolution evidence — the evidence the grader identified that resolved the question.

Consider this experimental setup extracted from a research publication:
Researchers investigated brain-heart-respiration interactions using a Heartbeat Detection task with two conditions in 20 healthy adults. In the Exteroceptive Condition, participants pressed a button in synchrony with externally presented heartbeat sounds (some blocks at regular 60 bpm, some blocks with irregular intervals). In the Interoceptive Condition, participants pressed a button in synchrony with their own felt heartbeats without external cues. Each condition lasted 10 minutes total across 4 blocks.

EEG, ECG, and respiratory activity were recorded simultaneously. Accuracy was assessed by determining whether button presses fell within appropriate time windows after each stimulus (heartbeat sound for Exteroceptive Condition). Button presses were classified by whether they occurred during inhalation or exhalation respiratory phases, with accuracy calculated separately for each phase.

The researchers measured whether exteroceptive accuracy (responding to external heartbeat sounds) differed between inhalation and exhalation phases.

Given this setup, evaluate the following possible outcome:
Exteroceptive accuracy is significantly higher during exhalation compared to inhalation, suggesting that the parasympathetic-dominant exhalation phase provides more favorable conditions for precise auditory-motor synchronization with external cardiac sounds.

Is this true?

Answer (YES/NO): NO